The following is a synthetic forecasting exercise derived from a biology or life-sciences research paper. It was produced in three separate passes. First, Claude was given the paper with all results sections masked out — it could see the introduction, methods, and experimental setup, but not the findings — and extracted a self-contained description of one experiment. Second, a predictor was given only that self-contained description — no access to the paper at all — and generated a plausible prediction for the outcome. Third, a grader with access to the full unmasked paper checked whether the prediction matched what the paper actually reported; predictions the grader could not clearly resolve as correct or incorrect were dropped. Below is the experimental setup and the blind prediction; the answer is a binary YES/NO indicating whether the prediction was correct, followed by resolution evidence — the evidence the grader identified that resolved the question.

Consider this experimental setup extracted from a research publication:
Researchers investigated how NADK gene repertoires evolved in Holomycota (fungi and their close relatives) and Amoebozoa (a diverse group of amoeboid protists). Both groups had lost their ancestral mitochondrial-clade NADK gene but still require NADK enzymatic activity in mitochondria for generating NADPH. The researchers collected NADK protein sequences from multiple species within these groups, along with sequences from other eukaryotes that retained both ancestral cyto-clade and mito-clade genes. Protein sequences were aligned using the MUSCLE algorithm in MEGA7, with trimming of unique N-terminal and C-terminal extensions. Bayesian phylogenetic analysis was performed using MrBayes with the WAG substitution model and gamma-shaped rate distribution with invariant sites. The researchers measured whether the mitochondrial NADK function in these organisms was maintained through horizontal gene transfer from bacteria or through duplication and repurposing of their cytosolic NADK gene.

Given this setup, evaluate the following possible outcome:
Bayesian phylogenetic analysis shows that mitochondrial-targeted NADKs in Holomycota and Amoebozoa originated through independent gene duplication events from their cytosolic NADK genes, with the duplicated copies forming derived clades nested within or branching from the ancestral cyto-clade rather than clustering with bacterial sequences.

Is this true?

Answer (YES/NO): YES